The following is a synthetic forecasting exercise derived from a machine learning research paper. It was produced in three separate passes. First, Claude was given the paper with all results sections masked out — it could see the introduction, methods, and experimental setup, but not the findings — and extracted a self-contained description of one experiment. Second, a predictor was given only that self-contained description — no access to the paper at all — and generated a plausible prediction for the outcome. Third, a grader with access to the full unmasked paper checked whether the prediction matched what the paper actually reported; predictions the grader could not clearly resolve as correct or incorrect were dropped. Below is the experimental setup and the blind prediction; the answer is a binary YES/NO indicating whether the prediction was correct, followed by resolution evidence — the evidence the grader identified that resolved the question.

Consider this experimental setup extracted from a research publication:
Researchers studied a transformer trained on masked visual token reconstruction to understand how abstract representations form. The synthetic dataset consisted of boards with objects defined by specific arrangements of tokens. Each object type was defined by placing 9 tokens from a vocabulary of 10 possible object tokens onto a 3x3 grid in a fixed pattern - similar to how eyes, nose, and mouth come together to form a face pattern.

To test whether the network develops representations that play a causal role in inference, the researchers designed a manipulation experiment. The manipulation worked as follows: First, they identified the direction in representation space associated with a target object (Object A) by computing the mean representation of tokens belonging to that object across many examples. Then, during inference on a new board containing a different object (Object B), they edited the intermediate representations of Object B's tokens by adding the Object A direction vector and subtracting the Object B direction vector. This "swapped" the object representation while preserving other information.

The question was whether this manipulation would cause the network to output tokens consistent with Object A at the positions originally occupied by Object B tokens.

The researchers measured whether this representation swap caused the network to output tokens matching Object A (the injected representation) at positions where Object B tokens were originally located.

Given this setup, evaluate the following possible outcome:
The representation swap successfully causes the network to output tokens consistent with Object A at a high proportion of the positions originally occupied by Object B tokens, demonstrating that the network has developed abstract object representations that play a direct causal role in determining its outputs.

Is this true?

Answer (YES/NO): YES